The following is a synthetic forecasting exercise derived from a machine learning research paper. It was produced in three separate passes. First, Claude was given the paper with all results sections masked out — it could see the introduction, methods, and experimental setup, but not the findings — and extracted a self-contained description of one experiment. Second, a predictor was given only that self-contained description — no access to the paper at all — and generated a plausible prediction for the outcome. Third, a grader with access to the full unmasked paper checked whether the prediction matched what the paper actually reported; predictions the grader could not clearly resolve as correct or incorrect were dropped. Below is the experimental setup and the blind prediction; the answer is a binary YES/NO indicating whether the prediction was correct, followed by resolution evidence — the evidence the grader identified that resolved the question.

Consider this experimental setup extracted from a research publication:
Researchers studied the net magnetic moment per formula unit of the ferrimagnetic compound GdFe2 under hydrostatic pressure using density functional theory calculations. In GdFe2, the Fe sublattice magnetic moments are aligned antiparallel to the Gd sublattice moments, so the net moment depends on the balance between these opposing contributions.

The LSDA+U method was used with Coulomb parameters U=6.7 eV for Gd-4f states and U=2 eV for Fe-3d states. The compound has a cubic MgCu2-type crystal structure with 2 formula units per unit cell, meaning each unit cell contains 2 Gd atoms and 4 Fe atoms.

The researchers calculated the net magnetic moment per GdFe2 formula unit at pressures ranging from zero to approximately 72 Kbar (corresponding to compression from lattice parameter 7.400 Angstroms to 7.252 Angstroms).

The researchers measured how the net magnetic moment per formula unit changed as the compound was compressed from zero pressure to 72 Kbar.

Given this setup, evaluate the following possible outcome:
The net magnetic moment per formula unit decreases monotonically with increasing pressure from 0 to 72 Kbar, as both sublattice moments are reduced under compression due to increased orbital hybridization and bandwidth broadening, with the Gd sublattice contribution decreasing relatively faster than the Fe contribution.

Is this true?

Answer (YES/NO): NO